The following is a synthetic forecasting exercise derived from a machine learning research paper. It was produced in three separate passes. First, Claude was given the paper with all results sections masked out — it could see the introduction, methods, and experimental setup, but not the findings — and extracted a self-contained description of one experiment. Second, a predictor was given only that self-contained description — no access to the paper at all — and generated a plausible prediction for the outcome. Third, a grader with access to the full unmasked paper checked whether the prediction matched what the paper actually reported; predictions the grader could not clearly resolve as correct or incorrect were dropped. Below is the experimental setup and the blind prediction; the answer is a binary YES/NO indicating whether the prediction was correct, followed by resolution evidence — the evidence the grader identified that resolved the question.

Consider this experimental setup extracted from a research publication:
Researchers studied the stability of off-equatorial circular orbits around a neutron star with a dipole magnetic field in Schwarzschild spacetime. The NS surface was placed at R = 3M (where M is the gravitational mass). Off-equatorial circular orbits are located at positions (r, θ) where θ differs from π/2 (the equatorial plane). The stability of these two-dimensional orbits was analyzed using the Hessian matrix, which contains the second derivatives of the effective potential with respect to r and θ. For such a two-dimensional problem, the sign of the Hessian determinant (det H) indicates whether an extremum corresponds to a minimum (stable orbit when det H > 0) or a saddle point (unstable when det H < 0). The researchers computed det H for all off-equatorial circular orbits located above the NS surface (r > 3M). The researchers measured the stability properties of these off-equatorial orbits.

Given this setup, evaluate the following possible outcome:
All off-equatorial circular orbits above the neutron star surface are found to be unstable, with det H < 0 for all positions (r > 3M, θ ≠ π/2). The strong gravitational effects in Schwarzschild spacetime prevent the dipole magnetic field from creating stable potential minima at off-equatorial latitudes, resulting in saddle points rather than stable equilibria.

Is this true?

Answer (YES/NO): NO